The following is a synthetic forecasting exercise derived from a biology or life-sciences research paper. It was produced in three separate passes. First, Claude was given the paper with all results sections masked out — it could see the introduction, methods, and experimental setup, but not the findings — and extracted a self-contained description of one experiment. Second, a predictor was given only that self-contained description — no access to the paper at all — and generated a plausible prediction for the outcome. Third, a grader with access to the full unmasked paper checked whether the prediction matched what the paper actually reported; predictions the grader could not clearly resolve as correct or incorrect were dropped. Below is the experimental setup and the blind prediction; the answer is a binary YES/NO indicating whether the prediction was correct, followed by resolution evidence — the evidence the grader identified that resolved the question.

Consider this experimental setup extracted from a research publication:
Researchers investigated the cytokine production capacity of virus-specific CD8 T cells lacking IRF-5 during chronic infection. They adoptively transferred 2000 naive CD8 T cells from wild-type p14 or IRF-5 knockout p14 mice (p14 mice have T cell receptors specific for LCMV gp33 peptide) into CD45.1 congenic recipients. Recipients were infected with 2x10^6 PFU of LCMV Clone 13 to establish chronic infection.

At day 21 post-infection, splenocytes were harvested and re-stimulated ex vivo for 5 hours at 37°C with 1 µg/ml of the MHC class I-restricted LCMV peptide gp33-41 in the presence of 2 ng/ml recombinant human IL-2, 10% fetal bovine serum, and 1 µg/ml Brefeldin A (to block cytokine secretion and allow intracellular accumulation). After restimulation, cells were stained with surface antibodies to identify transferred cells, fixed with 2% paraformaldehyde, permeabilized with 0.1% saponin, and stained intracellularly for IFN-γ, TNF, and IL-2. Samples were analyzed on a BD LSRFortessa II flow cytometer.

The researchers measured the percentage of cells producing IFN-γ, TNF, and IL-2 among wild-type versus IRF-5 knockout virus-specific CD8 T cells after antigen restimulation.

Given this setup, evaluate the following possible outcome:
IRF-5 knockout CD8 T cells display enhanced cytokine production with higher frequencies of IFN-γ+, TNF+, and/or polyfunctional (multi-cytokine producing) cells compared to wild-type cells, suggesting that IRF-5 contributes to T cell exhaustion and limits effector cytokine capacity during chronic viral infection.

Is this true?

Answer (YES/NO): NO